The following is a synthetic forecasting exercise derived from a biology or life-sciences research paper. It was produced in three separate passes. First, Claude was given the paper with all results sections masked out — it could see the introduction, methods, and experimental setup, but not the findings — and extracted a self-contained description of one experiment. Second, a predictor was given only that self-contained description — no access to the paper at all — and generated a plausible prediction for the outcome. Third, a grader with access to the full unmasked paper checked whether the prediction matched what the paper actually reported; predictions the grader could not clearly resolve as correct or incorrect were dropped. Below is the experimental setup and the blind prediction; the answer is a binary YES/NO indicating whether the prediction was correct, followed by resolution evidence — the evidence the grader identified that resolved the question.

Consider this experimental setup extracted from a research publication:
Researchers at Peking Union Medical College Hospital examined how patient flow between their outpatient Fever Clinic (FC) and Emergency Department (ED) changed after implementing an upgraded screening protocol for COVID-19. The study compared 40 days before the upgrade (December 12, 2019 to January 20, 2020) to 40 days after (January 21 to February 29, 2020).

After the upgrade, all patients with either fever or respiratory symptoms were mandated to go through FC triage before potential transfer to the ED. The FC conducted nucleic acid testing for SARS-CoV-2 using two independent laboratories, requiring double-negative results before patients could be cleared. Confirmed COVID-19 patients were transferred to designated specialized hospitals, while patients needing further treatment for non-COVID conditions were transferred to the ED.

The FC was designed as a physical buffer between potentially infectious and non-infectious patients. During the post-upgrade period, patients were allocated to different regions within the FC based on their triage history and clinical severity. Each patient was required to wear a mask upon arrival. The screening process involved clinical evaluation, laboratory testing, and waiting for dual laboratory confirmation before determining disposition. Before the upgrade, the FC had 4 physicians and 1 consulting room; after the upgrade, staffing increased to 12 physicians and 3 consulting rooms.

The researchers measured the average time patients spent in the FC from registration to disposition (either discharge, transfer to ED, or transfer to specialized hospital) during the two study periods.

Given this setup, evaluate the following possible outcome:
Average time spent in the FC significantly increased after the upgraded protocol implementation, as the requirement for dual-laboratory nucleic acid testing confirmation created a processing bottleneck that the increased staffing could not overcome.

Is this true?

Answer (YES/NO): YES